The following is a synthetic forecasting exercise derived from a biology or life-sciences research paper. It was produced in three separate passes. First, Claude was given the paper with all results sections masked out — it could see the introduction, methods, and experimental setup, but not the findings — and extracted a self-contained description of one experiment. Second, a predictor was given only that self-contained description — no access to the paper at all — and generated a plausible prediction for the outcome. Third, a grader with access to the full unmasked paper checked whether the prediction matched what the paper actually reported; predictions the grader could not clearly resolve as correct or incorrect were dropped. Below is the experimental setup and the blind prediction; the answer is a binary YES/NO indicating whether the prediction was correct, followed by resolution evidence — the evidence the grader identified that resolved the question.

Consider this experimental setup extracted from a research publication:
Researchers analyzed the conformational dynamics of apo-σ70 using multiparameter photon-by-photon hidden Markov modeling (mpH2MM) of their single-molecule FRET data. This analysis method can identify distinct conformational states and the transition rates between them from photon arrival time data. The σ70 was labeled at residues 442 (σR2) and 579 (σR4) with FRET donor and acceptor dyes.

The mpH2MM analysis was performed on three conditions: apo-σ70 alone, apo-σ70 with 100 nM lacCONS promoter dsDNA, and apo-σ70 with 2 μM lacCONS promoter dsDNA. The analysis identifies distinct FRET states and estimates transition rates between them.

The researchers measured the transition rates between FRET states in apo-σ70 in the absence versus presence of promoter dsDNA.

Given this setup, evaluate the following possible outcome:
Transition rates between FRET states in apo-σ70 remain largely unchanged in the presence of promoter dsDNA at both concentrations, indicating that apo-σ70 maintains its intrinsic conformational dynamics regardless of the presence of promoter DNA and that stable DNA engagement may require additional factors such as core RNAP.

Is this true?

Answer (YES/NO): NO